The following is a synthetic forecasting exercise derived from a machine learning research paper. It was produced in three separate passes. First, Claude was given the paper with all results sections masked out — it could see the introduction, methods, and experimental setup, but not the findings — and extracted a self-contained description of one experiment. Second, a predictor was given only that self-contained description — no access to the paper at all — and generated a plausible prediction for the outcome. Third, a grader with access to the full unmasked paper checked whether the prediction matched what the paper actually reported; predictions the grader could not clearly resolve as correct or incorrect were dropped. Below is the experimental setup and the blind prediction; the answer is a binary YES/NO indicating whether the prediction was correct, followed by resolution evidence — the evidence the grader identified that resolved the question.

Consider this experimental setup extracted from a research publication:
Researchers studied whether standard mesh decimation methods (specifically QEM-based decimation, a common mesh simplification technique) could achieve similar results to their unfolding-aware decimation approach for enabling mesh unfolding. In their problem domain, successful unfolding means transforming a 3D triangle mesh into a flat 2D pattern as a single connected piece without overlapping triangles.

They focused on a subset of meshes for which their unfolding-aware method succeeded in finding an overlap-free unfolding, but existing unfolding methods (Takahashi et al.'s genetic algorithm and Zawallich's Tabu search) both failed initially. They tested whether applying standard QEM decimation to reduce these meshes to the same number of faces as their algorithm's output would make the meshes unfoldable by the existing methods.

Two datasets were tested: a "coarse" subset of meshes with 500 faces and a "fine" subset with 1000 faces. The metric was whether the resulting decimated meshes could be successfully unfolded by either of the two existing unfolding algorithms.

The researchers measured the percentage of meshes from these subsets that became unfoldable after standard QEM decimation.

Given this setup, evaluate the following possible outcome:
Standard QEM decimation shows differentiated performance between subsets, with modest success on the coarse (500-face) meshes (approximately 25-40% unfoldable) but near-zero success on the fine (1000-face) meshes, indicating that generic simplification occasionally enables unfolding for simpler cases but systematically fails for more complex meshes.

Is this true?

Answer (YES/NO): NO